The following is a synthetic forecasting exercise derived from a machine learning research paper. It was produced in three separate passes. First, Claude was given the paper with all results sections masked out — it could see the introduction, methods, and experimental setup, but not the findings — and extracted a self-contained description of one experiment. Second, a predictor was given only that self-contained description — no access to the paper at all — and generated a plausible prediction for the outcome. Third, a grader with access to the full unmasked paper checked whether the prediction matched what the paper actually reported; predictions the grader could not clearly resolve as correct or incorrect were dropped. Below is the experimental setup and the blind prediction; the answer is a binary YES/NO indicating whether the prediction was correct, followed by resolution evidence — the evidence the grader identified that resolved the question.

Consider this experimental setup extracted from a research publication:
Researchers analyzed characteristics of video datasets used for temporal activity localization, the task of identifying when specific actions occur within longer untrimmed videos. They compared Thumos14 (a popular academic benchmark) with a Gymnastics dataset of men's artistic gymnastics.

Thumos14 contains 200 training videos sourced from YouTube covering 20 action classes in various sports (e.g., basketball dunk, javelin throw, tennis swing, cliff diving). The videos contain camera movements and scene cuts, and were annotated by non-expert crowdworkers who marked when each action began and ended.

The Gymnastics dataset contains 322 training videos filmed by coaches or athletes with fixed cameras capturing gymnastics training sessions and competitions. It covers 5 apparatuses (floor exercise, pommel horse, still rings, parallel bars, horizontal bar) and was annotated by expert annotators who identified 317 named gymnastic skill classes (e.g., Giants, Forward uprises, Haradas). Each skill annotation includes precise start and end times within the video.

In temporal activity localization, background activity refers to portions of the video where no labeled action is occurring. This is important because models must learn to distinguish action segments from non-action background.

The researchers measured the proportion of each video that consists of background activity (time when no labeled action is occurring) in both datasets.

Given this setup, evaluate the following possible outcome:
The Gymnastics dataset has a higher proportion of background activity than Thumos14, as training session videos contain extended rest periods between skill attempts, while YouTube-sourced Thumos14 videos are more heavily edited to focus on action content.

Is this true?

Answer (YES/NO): NO